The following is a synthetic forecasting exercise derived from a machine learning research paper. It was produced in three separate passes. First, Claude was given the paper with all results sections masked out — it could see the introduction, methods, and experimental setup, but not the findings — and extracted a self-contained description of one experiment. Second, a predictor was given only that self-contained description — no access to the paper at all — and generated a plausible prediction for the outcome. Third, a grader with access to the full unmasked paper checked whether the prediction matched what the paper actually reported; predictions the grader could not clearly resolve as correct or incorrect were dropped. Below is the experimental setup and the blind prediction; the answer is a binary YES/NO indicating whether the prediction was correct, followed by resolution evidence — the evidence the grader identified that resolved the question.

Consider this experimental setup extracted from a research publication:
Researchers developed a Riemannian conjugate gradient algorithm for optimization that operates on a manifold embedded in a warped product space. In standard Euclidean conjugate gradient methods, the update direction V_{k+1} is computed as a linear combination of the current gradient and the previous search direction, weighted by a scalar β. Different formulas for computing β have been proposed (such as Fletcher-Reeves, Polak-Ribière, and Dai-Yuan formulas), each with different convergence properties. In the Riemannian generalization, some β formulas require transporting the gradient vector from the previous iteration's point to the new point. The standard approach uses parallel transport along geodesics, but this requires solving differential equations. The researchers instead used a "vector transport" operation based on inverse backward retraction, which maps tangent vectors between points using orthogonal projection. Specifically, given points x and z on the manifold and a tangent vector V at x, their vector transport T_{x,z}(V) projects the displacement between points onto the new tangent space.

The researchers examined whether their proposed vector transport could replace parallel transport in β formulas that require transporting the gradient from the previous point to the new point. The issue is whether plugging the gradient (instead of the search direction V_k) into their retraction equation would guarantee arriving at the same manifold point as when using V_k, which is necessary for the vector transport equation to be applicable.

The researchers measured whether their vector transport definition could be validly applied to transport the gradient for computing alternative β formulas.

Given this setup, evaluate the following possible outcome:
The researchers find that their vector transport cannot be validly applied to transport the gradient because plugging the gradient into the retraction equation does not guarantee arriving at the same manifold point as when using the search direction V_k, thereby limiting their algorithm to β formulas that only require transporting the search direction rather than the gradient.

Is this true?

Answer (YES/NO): YES